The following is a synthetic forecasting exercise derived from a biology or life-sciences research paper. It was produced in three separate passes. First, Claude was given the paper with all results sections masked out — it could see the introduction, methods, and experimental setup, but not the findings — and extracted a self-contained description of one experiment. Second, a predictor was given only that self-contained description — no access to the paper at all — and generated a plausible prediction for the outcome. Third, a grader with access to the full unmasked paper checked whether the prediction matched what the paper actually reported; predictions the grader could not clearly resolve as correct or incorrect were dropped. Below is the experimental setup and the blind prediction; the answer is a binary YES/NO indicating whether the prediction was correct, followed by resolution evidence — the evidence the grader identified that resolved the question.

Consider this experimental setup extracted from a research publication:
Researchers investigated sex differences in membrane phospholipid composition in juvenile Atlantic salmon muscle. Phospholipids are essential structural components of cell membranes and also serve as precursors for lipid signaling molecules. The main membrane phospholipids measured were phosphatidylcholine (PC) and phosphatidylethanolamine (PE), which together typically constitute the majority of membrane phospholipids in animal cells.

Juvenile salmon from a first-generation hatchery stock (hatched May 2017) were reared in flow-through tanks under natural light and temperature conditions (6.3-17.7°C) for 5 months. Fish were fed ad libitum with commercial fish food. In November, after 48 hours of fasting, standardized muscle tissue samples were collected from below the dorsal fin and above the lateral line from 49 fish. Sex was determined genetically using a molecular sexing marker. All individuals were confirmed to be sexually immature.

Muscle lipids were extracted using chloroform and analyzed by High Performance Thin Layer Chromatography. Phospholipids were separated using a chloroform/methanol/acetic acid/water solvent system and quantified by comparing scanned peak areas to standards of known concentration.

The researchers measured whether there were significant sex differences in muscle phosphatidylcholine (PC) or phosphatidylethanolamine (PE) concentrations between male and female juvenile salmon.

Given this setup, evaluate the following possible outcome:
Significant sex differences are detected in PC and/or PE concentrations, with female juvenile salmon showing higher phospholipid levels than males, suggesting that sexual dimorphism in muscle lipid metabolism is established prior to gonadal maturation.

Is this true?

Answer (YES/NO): NO